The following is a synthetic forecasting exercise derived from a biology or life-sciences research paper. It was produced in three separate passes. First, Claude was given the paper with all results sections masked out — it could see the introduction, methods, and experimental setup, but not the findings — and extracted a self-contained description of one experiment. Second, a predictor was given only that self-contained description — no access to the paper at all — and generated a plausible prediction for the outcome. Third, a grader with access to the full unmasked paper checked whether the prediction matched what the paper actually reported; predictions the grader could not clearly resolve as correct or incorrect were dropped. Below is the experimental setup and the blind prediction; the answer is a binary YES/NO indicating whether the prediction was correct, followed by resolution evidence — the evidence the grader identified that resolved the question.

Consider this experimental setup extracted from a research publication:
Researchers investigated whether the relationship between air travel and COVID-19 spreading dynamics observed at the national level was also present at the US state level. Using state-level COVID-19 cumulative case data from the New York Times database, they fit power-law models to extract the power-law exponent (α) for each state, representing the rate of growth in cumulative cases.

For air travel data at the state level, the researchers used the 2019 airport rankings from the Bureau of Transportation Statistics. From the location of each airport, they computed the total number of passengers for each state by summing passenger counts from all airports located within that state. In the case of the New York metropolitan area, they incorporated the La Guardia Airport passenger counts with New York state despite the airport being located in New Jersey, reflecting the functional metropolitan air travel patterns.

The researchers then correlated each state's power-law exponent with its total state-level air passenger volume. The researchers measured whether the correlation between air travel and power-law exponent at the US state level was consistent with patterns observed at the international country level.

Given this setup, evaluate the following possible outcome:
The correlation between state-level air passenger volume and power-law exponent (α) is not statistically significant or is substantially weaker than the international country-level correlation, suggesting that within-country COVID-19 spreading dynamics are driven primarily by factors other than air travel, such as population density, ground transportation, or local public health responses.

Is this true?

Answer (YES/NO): NO